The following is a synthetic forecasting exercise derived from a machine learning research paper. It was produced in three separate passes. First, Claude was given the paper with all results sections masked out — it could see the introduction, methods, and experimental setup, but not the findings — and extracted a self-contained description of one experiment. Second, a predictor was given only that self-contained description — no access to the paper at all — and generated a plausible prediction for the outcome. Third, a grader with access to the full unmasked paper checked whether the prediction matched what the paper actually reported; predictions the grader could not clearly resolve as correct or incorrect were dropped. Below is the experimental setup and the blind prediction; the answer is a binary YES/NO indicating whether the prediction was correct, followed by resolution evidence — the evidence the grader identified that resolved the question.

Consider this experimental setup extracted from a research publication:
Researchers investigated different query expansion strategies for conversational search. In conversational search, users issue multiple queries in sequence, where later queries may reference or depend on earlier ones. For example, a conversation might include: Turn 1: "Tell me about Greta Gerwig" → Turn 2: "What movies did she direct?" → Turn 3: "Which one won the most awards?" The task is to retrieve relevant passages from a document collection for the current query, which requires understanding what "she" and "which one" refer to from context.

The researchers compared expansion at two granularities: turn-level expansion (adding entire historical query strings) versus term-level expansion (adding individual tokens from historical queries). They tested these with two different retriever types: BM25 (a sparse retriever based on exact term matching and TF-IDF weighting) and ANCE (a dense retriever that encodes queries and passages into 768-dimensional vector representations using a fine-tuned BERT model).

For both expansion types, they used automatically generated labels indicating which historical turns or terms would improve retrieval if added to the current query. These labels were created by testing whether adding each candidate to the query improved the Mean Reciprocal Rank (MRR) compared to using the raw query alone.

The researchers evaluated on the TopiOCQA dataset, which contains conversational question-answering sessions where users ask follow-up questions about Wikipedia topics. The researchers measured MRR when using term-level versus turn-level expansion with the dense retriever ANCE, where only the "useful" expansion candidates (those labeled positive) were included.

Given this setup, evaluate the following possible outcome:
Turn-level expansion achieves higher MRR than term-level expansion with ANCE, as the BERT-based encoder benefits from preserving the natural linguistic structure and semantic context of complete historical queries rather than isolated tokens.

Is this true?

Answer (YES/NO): YES